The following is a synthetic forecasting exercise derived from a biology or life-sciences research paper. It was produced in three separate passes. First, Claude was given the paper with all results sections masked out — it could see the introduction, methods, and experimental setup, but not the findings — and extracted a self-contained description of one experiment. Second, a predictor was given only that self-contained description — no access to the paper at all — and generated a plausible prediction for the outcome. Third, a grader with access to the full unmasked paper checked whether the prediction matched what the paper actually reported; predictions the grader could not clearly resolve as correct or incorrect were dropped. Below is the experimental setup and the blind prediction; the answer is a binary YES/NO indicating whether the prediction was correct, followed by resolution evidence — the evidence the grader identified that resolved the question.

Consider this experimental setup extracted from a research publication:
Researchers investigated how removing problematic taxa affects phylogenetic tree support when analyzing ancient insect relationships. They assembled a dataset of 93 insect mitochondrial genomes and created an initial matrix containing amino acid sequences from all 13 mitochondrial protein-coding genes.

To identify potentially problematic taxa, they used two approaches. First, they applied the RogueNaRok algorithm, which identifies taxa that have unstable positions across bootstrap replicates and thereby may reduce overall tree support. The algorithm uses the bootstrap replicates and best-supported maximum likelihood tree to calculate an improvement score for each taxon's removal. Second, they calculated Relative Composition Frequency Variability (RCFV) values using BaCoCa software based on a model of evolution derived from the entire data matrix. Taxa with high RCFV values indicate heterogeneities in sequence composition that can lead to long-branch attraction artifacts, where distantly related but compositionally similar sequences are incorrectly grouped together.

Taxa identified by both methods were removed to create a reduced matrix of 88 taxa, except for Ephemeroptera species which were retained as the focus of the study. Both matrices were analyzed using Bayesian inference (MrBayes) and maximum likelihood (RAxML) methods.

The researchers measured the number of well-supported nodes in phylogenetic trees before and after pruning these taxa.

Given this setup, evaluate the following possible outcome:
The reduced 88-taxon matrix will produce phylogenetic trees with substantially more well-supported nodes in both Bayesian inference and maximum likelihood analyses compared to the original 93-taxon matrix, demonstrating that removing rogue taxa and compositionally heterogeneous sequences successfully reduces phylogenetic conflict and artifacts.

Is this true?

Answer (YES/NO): YES